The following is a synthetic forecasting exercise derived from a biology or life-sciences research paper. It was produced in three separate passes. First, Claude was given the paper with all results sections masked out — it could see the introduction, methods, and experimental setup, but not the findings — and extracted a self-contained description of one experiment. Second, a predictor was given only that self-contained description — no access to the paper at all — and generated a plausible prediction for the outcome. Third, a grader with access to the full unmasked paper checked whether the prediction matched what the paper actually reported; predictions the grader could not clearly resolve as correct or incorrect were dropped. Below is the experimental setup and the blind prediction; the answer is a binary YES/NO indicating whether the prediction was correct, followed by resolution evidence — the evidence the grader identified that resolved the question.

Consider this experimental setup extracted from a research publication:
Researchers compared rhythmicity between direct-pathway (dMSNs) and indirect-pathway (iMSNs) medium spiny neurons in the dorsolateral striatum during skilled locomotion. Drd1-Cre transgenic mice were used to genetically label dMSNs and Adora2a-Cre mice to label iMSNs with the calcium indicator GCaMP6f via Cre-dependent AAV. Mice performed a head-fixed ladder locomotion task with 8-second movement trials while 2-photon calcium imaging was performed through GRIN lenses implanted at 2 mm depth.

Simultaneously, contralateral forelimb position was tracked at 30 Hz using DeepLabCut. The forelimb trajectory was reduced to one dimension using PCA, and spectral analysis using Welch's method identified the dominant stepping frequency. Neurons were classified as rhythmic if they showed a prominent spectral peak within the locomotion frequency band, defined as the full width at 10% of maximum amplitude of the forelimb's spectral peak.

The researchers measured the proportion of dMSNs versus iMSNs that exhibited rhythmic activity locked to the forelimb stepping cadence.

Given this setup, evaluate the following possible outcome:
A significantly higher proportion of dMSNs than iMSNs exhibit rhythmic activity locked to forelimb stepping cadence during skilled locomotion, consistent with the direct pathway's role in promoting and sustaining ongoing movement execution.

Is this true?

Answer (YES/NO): YES